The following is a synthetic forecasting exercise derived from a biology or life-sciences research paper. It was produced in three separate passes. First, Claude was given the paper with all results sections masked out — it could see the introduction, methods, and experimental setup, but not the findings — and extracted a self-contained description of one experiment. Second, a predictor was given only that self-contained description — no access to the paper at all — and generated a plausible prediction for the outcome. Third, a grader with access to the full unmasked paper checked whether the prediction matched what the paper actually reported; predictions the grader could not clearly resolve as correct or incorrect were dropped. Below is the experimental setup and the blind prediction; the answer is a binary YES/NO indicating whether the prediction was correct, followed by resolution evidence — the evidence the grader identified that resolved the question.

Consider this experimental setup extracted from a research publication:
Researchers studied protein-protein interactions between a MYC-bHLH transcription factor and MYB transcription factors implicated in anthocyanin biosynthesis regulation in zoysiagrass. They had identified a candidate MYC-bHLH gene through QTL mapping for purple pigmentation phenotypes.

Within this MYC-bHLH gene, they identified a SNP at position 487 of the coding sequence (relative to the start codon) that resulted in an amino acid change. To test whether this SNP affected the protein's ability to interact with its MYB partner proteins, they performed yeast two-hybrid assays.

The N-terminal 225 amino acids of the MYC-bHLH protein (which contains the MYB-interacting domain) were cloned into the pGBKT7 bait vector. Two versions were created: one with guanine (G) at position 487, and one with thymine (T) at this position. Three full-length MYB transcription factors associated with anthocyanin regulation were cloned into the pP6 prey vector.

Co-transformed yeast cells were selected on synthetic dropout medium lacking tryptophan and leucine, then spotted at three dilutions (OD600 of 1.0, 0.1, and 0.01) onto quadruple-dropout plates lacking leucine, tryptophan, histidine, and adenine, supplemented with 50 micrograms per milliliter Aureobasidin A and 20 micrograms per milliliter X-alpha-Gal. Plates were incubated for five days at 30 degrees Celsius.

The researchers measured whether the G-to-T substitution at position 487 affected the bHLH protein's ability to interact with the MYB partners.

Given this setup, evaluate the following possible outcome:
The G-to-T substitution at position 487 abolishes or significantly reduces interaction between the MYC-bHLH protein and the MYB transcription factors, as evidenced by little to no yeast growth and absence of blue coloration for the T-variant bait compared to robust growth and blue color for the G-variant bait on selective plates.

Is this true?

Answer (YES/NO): NO